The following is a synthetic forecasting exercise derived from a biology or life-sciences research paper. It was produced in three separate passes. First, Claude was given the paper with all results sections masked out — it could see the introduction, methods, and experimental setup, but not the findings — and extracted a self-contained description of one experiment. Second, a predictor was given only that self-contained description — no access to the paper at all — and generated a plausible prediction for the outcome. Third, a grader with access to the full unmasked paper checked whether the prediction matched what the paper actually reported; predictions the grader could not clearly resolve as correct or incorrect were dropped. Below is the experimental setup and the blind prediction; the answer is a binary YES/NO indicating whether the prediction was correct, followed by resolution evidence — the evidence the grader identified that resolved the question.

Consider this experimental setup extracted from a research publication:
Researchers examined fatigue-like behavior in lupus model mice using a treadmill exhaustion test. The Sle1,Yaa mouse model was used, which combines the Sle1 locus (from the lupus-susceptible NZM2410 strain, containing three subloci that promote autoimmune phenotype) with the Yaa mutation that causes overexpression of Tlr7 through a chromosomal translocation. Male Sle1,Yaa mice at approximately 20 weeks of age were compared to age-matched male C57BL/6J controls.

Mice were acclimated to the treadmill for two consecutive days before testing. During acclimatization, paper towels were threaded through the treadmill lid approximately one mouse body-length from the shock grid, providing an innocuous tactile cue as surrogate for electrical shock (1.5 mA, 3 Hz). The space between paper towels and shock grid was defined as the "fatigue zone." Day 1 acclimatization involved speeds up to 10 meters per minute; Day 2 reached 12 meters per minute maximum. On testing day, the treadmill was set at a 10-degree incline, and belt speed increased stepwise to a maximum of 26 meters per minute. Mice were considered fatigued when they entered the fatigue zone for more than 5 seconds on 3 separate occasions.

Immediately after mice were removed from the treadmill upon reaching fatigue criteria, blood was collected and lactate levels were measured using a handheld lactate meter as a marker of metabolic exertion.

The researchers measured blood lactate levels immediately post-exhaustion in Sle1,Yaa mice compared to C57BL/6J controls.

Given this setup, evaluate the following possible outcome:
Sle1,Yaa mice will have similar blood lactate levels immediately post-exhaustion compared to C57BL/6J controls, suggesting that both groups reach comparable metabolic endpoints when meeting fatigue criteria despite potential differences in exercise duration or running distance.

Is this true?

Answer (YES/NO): YES